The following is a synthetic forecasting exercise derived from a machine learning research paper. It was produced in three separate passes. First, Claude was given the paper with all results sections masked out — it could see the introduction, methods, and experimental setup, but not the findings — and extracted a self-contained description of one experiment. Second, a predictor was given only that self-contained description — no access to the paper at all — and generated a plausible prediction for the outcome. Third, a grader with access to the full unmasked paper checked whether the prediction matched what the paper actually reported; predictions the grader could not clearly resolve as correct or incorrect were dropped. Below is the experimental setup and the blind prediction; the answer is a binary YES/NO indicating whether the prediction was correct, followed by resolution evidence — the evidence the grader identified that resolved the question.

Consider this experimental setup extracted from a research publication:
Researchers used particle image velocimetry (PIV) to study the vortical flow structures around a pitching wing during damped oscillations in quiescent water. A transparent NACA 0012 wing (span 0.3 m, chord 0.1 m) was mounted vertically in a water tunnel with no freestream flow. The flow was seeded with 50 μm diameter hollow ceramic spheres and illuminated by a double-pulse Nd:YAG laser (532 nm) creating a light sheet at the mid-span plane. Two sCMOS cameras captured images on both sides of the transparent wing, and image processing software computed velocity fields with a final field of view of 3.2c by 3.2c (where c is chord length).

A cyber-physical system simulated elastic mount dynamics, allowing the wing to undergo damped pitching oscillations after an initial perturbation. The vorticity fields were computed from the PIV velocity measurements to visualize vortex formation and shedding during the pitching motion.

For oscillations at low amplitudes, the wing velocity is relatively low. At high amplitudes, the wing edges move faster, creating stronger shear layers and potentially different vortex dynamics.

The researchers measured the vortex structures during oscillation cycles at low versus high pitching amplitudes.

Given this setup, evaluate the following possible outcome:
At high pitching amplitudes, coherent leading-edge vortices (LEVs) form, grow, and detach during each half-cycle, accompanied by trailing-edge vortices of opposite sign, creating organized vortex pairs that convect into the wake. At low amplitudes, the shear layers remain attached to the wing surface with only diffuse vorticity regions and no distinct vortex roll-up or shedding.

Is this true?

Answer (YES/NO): NO